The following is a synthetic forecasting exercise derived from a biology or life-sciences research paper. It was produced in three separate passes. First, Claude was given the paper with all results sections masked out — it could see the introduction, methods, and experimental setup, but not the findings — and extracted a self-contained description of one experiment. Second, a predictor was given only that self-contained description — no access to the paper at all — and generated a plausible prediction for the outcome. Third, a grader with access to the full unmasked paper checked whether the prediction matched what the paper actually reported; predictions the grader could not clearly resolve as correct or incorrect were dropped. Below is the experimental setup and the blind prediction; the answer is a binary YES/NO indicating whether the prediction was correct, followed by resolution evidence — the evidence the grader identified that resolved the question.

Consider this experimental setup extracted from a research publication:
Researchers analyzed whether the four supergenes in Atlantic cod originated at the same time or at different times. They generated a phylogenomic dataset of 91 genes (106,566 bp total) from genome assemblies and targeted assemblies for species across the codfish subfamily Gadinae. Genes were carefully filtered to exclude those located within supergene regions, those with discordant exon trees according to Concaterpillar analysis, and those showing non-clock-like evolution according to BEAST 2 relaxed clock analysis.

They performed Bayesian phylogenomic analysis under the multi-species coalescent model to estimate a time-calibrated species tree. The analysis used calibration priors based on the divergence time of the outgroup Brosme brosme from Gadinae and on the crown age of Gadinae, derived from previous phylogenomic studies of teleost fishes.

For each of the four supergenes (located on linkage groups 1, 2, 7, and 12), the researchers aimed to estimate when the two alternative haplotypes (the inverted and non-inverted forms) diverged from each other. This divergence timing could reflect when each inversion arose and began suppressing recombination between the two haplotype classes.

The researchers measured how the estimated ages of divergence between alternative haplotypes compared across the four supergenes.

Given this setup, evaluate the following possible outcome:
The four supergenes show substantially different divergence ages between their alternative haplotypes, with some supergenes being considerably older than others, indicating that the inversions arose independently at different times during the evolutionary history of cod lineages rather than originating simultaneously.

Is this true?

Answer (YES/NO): YES